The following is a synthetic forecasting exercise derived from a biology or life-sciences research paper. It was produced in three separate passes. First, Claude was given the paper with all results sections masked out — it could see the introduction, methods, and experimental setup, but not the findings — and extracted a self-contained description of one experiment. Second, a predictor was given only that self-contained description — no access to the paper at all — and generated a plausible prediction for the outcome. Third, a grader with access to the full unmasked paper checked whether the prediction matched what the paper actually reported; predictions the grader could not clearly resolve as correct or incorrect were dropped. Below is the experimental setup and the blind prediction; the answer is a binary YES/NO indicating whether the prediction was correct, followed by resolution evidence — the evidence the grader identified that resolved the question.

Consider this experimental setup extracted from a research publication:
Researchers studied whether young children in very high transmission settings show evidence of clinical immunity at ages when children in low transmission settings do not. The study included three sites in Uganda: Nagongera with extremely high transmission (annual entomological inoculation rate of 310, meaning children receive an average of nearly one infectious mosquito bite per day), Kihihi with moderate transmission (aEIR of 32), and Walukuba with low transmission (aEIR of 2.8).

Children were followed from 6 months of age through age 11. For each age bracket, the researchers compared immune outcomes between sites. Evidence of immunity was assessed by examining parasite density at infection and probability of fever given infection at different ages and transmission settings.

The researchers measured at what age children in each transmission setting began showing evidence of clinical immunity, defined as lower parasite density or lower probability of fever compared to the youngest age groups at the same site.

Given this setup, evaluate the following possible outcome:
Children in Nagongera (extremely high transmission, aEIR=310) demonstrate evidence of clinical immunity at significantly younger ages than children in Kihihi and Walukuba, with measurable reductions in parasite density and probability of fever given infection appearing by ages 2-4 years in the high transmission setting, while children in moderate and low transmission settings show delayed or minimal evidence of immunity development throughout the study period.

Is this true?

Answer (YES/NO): NO